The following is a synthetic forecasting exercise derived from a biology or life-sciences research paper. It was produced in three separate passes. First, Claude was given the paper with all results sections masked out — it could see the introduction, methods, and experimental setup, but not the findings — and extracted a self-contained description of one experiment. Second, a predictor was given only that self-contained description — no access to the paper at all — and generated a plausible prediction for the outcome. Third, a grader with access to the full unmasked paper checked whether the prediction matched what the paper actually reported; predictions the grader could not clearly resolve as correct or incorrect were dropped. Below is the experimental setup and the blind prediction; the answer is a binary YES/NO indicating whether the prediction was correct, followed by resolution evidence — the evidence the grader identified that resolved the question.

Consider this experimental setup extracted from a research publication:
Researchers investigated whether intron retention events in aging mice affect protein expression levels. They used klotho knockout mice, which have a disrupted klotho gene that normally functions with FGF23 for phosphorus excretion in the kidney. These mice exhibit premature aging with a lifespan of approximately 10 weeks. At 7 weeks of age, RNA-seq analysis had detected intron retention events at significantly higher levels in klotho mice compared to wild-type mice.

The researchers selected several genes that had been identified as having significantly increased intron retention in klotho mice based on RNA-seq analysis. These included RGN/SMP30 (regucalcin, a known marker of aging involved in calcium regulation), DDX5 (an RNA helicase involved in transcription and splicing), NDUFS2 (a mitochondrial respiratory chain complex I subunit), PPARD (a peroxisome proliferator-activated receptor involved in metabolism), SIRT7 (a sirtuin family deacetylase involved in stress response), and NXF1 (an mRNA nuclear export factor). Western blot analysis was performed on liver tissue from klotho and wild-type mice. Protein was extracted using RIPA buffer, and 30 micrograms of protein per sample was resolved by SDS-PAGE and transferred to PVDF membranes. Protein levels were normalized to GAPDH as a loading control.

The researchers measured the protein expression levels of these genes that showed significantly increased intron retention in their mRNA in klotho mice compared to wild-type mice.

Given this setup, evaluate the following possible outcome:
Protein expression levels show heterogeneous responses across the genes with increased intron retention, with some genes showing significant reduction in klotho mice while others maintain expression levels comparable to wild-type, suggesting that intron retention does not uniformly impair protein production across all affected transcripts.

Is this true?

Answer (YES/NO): NO